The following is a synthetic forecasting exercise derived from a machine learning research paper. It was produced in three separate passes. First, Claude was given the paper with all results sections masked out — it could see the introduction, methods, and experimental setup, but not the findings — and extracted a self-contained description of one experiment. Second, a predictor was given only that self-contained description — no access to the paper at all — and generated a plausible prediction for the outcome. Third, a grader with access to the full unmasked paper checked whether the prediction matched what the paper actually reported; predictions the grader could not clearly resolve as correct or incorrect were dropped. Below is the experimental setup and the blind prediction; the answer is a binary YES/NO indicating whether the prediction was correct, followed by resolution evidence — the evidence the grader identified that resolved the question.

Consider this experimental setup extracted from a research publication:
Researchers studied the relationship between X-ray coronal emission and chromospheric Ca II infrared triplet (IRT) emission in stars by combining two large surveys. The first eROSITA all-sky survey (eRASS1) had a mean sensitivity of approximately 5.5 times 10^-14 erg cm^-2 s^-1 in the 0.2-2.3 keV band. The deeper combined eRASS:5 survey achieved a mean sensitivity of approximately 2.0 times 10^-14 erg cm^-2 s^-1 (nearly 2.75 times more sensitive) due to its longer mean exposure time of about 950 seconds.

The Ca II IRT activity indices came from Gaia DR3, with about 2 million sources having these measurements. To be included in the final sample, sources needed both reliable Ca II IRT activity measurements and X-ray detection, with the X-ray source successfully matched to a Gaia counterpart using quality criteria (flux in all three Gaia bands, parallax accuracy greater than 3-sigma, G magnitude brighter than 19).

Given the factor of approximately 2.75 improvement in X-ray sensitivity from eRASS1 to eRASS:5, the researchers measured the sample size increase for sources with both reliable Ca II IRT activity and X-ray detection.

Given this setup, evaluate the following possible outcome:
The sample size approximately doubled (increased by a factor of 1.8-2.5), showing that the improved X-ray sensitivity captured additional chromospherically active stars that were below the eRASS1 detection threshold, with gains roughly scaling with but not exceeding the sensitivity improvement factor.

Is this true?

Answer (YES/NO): NO